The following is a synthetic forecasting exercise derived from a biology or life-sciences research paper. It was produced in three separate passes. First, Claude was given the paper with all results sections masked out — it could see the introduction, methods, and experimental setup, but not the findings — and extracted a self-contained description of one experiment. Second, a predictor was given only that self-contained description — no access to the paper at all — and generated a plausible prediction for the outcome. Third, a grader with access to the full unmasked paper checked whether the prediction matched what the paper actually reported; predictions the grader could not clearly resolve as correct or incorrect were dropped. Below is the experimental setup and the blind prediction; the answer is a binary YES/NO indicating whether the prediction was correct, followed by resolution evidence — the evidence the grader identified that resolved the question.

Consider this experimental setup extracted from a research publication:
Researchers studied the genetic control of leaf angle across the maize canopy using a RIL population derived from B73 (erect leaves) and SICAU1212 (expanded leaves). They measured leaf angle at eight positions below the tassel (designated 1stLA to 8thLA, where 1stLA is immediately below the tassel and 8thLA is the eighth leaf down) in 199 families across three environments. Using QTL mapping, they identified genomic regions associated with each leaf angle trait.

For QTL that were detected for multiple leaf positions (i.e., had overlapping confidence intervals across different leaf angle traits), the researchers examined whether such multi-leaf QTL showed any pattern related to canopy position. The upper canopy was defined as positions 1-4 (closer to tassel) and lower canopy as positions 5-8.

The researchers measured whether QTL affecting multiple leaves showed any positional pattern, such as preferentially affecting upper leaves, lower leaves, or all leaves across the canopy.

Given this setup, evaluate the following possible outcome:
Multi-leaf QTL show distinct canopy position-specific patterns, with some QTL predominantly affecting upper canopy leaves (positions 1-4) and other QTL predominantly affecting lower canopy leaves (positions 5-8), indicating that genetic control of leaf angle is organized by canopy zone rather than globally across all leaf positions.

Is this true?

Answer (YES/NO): NO